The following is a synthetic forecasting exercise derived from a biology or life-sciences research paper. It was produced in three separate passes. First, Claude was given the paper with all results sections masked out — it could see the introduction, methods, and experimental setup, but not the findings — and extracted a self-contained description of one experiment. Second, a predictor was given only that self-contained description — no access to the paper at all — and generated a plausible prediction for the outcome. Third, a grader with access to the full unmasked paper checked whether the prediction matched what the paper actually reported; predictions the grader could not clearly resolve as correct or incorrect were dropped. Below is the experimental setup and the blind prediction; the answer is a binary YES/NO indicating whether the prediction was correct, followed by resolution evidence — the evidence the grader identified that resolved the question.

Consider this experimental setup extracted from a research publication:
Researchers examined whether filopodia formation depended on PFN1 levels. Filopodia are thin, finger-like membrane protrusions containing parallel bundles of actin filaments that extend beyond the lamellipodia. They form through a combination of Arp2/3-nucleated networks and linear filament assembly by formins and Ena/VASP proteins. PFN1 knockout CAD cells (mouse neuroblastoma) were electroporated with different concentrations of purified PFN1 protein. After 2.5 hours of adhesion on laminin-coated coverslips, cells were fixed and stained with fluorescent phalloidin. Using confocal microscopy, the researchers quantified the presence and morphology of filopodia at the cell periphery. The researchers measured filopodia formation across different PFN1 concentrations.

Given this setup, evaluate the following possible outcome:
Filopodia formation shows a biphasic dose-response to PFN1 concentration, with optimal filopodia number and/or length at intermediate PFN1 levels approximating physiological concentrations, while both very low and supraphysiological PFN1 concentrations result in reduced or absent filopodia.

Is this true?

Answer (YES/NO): NO